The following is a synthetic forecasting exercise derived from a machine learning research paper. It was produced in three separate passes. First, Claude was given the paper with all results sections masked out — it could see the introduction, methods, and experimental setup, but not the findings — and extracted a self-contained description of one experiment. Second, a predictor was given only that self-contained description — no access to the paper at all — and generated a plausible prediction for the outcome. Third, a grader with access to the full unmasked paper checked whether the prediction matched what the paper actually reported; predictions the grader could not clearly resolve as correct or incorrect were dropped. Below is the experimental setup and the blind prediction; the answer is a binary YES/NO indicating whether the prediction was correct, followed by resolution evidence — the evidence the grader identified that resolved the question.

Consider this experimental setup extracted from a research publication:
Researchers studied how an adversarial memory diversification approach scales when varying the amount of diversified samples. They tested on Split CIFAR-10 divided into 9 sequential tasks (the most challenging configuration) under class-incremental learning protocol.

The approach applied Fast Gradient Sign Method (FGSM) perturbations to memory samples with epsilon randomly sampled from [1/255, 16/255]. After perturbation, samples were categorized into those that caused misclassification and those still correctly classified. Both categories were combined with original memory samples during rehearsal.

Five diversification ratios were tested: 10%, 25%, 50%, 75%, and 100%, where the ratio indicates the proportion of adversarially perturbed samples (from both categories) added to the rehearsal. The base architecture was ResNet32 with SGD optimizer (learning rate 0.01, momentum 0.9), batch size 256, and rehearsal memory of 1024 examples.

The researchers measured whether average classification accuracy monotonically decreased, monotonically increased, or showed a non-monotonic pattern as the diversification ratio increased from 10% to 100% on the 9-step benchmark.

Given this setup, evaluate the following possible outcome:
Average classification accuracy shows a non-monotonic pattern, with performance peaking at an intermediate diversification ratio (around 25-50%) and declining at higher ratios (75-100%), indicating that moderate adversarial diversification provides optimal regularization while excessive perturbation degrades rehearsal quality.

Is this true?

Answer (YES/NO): NO